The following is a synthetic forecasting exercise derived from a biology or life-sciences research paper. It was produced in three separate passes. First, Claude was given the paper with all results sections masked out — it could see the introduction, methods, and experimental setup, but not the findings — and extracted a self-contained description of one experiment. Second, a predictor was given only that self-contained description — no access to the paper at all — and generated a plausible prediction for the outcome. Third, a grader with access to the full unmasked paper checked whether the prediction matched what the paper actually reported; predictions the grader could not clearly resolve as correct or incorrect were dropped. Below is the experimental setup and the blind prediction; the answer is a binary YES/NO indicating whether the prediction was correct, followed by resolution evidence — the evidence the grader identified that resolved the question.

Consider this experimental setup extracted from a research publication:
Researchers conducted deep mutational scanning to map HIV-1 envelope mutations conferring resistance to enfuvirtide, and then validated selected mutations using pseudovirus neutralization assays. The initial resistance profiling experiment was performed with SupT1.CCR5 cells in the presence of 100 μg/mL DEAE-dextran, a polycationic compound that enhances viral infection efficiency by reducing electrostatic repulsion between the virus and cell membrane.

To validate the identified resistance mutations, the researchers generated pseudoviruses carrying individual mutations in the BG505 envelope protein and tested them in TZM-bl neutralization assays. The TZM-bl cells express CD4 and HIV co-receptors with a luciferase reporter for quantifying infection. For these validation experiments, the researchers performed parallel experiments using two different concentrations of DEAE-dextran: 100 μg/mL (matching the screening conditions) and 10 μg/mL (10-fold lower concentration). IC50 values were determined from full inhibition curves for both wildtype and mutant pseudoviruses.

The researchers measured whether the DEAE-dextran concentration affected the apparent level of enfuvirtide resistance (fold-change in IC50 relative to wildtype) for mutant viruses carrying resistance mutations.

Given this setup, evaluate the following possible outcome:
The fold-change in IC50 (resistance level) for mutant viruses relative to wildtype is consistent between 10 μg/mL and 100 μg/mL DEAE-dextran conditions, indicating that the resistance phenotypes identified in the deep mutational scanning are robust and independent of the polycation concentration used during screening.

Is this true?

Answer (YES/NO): NO